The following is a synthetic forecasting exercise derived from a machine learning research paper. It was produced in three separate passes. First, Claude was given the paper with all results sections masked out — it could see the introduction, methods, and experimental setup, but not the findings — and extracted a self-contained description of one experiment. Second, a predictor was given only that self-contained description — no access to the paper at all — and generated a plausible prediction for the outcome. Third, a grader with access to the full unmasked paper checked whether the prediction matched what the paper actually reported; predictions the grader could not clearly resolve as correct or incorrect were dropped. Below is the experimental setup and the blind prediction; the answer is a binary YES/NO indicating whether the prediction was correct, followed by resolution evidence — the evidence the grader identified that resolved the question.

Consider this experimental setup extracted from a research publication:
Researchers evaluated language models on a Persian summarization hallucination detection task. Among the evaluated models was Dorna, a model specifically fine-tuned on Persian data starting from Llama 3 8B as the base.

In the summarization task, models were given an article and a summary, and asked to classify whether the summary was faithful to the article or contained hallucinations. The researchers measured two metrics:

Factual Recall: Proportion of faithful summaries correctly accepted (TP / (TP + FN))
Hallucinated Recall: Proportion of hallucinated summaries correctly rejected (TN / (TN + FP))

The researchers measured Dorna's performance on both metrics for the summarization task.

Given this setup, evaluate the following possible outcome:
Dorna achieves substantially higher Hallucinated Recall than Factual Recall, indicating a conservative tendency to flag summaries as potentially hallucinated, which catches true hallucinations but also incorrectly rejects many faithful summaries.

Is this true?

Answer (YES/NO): NO